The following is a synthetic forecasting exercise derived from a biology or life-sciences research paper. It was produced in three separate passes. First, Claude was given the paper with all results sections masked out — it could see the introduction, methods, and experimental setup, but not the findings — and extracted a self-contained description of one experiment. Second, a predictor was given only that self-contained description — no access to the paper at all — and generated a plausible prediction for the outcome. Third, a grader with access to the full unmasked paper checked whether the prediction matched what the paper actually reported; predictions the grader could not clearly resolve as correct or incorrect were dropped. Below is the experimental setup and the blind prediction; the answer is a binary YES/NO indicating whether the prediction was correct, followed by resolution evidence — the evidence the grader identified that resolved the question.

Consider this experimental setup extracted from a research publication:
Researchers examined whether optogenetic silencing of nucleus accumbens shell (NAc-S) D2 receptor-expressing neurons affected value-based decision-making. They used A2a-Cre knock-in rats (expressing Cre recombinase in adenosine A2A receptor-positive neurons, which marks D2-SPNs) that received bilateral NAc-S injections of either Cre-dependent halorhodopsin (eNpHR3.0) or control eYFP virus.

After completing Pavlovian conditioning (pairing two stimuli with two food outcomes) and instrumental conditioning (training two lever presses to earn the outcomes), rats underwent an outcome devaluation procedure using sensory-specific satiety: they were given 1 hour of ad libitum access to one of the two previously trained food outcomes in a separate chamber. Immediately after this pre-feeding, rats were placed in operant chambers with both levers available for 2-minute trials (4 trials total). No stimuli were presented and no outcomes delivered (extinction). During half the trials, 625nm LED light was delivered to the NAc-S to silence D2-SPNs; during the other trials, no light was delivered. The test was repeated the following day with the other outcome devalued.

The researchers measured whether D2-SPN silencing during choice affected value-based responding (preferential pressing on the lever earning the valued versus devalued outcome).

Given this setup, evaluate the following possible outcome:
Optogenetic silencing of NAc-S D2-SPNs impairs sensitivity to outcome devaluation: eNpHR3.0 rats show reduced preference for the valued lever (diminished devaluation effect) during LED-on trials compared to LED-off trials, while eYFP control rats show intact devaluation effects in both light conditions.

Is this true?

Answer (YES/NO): NO